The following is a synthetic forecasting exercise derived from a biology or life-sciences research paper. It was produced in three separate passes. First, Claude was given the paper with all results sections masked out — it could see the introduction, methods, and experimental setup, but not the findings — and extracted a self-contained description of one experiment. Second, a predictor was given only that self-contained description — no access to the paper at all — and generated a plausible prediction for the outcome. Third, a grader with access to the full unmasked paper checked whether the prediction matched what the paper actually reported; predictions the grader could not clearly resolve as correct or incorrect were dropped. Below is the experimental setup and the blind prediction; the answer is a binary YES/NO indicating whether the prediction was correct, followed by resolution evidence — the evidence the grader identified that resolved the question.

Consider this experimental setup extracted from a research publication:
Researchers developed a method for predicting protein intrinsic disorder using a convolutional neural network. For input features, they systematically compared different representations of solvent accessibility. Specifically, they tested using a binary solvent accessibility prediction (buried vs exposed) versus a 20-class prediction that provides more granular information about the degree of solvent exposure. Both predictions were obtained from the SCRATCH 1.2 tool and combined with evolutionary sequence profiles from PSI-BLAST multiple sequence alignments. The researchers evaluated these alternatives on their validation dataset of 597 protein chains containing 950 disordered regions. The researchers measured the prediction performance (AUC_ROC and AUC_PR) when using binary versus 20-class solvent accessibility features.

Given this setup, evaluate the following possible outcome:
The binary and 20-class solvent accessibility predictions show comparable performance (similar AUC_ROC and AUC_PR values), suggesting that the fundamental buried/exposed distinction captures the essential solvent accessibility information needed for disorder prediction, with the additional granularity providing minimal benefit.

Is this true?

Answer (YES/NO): NO